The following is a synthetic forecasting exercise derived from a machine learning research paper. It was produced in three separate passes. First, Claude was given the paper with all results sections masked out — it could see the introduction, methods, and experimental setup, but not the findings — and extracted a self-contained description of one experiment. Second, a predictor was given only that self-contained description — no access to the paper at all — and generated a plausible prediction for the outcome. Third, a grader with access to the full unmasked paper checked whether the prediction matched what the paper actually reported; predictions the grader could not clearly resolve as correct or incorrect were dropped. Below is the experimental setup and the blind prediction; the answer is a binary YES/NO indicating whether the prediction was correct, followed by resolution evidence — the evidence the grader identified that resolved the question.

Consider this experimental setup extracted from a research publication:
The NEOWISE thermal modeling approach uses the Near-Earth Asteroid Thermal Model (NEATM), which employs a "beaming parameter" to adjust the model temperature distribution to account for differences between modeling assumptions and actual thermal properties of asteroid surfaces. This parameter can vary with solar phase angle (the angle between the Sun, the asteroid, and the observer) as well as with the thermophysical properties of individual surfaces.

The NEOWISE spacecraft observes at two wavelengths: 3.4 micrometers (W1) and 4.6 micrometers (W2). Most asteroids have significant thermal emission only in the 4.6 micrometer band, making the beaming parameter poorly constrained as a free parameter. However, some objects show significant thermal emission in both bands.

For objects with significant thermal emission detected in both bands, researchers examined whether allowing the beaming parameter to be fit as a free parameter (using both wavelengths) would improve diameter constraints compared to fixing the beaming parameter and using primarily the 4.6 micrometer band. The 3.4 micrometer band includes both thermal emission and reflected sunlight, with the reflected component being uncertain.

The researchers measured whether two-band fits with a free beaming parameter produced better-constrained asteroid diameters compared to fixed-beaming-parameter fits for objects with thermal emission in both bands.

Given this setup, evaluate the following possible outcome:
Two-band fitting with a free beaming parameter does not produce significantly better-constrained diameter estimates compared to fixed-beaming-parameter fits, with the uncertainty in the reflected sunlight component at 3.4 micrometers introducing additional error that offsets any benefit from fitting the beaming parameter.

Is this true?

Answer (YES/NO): YES